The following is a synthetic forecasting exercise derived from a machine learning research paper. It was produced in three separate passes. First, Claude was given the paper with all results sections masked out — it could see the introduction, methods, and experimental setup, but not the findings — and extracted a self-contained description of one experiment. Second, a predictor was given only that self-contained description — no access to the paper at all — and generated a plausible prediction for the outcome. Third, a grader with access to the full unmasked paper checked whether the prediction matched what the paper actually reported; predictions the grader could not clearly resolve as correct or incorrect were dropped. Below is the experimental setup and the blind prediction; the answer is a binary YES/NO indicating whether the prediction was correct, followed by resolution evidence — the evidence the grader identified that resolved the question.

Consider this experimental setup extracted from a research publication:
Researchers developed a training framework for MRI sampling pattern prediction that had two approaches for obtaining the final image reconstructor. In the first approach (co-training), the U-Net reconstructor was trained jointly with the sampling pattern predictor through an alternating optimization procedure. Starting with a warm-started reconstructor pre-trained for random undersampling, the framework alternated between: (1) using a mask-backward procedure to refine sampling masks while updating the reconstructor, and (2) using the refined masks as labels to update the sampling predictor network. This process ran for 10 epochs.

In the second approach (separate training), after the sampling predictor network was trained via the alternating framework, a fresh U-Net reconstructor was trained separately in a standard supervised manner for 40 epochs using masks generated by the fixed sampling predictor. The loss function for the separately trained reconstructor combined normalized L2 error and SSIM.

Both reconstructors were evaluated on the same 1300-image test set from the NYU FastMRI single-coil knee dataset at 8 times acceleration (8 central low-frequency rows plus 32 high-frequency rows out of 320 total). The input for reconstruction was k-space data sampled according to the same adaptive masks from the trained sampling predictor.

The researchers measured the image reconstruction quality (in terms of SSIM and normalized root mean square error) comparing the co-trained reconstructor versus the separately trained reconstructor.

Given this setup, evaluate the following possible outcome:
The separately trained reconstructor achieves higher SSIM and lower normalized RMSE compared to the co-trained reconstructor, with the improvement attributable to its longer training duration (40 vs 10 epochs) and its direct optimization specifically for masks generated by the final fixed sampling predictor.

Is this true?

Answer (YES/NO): NO